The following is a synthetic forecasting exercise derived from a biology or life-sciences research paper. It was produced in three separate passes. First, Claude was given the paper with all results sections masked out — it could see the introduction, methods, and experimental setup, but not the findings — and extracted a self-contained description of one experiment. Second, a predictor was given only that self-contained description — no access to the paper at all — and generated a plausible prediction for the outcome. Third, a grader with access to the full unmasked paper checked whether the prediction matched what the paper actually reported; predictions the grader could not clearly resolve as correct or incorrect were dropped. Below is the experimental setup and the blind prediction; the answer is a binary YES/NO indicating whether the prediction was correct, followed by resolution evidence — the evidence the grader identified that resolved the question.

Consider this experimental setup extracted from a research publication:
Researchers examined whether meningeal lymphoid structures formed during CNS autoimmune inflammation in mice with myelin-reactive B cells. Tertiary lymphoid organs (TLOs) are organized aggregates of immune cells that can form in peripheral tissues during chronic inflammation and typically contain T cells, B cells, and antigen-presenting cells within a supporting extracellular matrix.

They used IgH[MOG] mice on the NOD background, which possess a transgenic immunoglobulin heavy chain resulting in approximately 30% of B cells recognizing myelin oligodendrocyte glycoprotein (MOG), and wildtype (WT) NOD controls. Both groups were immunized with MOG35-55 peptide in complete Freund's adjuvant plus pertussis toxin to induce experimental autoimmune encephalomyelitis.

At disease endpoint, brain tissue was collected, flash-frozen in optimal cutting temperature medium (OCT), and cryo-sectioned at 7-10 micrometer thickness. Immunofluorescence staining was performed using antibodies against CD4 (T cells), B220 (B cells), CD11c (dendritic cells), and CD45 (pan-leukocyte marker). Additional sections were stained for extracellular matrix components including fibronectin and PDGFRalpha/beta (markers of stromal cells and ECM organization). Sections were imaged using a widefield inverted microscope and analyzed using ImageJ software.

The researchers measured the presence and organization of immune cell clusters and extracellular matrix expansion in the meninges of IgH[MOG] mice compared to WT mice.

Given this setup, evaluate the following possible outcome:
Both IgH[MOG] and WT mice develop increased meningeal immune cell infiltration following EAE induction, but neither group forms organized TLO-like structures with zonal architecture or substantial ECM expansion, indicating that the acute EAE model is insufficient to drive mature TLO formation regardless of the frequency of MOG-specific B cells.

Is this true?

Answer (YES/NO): NO